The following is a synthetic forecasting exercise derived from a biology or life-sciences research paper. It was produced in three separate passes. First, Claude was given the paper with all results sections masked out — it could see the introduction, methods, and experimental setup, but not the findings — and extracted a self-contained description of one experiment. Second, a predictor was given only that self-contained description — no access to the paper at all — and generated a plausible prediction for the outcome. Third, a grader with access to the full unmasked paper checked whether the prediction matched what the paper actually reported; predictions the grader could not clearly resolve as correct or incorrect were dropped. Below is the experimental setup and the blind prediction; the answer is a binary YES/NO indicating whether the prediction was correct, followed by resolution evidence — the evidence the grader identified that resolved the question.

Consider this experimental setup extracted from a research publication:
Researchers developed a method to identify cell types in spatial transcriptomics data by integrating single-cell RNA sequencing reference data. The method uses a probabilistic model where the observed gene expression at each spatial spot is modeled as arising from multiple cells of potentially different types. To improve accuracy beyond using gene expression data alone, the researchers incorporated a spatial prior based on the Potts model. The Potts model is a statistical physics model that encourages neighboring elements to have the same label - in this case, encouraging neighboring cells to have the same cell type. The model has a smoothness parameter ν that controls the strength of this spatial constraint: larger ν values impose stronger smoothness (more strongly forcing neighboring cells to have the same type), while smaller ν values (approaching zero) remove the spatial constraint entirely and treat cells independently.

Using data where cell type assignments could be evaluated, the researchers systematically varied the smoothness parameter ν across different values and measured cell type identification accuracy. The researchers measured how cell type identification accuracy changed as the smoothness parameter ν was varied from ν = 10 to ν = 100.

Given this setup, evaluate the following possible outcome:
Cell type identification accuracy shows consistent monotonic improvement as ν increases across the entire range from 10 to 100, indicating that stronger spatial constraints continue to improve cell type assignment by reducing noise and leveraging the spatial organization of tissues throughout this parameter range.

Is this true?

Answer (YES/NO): NO